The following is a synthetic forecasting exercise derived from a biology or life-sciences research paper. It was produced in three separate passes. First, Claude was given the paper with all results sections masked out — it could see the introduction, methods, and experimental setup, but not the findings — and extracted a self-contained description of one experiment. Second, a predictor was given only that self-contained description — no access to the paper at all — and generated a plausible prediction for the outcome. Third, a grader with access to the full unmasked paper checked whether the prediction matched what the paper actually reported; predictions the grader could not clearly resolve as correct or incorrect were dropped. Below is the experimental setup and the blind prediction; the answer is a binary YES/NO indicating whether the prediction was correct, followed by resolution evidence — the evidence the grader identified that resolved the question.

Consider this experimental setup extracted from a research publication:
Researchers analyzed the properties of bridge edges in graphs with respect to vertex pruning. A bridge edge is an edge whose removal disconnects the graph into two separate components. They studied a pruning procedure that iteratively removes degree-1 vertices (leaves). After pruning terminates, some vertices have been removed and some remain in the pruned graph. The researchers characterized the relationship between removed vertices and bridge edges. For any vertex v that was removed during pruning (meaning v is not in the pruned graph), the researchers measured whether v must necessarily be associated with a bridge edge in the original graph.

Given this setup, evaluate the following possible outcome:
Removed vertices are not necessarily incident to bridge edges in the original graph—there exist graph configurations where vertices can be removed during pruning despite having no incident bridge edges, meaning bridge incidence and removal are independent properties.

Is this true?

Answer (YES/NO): NO